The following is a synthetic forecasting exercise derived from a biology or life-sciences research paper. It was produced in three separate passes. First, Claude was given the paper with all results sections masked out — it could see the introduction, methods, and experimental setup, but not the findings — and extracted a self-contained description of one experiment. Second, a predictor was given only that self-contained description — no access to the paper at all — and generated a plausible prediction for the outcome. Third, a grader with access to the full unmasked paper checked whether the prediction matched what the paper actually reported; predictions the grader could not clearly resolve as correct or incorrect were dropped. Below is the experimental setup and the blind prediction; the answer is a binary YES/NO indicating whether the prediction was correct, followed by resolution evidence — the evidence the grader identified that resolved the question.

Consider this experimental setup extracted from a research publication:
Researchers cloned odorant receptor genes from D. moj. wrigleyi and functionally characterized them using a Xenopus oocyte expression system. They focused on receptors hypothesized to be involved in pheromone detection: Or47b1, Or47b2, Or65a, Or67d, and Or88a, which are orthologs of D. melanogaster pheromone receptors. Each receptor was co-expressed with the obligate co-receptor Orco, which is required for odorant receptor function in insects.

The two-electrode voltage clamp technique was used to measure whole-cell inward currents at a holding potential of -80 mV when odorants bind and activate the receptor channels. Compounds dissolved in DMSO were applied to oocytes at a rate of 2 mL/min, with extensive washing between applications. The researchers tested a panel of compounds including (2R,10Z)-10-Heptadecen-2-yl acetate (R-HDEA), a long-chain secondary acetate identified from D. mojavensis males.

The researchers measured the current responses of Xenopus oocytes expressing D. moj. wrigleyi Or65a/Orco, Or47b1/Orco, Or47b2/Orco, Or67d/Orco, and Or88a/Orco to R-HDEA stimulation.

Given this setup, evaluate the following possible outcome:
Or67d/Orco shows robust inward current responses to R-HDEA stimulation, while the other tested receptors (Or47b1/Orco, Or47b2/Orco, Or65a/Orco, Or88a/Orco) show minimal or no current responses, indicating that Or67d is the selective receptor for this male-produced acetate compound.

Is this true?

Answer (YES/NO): NO